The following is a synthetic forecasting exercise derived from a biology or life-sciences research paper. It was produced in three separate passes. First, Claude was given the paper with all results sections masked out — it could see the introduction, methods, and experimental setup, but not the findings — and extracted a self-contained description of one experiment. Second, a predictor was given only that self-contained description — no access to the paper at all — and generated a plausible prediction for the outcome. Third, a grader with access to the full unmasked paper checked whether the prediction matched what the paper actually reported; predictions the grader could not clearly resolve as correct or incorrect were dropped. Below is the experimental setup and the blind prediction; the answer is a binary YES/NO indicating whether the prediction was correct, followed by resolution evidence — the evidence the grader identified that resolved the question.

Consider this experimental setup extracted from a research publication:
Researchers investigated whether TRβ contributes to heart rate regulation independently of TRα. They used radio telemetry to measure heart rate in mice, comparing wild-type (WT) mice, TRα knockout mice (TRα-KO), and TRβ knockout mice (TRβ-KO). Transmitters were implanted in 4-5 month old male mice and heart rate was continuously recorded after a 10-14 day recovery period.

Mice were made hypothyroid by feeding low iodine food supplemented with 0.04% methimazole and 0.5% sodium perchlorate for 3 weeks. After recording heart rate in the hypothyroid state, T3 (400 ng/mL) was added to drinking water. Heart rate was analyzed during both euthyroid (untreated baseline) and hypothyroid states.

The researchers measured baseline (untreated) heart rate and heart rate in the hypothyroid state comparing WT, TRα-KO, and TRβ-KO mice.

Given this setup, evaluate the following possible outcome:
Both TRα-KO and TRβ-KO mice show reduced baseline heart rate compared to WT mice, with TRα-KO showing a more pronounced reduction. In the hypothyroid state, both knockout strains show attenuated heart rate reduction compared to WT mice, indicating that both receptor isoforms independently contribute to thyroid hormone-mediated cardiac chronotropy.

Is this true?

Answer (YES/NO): NO